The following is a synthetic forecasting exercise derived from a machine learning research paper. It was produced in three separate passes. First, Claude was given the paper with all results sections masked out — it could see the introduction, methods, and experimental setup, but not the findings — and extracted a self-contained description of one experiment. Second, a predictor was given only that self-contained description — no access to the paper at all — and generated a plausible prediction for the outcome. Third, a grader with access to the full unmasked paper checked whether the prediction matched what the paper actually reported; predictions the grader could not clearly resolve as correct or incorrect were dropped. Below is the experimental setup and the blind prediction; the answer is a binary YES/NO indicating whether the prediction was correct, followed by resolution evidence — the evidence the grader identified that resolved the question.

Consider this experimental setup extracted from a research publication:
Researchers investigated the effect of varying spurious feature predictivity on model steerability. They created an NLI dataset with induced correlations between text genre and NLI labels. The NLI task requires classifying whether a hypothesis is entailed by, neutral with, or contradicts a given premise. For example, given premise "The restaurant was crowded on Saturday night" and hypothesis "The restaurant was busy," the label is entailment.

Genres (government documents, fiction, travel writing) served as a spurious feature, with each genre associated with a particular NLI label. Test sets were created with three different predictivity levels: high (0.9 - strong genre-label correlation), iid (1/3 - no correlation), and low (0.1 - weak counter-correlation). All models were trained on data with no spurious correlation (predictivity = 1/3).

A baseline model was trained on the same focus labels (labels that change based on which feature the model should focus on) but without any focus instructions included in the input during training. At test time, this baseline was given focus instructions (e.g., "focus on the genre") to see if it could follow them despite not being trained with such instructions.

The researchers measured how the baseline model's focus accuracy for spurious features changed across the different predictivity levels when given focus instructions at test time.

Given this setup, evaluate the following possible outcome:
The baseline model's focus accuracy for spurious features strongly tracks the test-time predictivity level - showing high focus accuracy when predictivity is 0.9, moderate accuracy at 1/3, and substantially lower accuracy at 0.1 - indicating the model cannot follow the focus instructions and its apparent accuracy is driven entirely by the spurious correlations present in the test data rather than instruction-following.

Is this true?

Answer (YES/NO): YES